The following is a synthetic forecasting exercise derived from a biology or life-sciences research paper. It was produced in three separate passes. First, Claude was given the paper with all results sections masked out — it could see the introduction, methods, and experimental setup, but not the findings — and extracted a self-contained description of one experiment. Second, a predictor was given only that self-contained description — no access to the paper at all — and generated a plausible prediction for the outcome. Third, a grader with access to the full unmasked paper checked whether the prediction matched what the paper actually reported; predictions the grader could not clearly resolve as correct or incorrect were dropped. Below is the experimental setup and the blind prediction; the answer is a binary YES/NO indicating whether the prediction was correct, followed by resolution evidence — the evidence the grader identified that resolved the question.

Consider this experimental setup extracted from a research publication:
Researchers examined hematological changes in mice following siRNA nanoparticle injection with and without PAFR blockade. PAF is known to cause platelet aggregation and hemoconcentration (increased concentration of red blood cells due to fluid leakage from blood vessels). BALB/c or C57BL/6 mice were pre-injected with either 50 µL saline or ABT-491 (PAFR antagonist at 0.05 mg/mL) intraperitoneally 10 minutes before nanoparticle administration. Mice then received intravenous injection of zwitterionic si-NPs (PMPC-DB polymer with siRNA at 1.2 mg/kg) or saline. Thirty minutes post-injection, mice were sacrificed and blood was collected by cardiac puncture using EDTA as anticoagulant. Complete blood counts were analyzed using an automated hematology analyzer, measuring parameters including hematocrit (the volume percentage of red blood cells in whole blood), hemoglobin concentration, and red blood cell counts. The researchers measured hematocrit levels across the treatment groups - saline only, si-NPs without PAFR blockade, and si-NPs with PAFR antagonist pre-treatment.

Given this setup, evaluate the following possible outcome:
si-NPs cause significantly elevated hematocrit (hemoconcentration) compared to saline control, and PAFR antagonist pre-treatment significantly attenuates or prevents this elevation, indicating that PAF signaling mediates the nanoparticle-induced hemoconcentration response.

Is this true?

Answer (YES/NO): YES